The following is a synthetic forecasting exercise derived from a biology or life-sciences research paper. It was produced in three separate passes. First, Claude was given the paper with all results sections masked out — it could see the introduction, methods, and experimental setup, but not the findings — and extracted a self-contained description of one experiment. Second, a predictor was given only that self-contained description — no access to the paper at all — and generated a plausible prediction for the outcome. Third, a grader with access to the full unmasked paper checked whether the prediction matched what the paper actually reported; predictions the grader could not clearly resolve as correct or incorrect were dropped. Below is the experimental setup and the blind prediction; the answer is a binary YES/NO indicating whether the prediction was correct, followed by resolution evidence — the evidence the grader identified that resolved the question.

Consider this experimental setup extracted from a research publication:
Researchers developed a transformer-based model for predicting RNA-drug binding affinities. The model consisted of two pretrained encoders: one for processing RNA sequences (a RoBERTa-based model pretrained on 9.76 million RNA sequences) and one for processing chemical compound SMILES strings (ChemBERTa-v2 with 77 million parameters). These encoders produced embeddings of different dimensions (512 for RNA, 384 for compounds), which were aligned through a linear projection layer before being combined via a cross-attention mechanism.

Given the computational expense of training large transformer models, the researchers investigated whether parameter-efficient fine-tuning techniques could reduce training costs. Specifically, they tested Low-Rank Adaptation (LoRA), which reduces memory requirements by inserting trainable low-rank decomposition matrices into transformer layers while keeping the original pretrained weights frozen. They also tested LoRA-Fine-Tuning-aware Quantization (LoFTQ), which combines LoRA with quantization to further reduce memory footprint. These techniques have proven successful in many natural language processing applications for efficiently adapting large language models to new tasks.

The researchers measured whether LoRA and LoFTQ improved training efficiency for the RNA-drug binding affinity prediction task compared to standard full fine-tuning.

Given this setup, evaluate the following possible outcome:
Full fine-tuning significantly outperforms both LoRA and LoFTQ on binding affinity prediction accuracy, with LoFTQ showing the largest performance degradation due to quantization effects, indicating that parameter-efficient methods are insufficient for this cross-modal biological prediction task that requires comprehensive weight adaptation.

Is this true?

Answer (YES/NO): NO